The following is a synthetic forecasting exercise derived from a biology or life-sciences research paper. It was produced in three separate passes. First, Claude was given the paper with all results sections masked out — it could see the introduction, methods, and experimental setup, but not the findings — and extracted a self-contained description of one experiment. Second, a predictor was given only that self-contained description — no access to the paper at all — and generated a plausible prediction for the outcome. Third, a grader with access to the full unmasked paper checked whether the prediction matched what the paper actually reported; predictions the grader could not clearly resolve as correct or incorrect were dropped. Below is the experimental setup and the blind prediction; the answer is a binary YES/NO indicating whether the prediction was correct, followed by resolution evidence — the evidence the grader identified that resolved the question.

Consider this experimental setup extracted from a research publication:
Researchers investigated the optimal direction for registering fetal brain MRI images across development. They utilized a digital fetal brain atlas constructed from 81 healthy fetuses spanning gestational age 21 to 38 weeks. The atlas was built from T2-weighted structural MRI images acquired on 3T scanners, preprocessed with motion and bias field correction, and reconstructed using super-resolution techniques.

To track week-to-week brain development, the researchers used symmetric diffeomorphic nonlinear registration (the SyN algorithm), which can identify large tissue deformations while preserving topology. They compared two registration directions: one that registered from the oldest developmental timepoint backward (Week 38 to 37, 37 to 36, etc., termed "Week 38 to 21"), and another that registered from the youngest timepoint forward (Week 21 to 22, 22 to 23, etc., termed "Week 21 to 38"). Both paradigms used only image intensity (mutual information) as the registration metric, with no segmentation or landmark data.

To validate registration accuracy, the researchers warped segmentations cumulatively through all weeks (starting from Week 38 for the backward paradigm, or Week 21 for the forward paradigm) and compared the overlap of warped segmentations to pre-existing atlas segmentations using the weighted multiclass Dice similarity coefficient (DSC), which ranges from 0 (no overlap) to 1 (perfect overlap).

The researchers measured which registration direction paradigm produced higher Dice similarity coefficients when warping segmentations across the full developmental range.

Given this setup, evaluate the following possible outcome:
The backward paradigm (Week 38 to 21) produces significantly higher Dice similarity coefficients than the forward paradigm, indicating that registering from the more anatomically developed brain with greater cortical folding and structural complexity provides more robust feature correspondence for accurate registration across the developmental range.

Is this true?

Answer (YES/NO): NO